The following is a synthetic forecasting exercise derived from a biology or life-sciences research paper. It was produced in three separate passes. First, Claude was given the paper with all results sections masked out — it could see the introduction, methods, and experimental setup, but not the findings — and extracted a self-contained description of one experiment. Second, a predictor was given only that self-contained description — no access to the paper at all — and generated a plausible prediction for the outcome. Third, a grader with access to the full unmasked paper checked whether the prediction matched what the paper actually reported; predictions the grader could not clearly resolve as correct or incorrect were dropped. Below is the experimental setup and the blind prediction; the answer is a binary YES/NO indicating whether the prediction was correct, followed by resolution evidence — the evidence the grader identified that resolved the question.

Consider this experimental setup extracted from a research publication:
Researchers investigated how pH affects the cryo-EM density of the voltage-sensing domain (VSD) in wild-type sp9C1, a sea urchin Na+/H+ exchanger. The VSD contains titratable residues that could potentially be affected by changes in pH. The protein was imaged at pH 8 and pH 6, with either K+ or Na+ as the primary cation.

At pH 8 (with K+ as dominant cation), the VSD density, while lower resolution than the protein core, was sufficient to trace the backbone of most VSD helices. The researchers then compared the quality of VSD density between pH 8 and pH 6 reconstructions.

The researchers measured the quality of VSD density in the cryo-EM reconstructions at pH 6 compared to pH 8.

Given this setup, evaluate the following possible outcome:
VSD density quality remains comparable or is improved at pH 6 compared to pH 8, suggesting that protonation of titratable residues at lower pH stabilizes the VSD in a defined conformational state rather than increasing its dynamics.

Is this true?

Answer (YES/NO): NO